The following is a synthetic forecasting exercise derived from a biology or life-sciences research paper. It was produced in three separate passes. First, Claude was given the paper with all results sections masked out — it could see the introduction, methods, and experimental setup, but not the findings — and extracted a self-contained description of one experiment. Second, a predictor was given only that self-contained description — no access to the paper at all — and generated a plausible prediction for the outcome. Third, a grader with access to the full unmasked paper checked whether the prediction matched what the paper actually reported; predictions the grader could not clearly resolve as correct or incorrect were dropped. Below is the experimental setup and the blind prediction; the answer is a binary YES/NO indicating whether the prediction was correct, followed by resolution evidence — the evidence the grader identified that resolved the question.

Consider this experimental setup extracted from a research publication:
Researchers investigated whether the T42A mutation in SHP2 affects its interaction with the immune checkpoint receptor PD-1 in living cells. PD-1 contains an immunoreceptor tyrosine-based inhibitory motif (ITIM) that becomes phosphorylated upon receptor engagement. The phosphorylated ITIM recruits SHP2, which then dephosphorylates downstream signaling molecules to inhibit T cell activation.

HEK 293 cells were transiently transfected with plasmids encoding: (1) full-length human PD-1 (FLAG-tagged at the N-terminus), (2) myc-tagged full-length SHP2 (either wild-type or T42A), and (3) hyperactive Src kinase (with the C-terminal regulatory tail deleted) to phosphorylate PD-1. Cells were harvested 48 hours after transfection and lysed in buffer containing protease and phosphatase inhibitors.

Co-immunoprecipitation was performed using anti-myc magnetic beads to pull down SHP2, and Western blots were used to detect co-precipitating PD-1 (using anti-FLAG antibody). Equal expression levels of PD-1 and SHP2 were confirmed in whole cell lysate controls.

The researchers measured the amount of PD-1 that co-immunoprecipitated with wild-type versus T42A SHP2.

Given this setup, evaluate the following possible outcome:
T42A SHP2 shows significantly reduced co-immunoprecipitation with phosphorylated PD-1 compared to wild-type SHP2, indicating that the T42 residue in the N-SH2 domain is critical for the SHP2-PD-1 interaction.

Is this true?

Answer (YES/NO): NO